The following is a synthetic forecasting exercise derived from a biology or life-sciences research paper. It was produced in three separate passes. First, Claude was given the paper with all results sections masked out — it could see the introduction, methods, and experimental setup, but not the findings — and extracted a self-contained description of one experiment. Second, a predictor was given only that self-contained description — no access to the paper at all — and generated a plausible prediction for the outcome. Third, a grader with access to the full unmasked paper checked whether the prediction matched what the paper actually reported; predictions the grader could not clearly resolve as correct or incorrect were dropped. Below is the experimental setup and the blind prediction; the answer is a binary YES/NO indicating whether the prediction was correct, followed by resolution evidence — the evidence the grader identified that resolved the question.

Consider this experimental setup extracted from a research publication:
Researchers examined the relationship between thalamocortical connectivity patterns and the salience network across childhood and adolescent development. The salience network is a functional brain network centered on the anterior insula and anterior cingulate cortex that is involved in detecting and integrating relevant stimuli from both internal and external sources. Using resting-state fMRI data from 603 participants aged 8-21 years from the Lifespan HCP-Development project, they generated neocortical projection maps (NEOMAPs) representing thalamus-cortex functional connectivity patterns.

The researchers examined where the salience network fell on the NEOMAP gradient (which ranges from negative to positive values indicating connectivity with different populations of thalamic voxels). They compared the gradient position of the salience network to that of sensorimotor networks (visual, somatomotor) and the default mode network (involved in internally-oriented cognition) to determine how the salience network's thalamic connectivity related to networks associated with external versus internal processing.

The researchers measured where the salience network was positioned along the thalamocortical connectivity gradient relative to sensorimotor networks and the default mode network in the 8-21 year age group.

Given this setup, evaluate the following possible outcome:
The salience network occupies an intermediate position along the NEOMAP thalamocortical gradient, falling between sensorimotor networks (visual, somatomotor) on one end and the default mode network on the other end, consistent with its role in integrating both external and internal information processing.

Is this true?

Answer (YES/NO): YES